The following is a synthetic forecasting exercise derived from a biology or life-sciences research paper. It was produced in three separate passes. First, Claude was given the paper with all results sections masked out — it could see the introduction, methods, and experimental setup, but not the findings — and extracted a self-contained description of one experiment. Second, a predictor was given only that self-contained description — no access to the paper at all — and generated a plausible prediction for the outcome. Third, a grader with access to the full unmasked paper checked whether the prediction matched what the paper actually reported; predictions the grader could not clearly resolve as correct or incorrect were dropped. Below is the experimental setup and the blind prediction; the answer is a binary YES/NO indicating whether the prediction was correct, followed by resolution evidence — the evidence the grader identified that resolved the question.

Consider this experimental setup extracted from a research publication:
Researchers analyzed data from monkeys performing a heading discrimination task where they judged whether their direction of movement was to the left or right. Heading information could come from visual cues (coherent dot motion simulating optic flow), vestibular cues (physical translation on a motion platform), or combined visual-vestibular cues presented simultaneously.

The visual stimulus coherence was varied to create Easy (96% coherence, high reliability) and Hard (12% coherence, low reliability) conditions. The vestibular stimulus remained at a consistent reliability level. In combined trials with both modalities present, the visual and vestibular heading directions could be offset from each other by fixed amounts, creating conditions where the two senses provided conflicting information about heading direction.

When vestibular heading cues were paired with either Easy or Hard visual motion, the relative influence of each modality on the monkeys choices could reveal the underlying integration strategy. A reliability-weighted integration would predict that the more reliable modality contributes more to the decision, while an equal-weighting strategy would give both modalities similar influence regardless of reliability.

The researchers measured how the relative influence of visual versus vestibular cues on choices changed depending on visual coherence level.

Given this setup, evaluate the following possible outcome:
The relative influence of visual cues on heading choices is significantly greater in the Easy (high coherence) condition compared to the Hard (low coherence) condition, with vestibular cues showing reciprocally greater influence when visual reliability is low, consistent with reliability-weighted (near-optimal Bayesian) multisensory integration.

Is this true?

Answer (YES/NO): YES